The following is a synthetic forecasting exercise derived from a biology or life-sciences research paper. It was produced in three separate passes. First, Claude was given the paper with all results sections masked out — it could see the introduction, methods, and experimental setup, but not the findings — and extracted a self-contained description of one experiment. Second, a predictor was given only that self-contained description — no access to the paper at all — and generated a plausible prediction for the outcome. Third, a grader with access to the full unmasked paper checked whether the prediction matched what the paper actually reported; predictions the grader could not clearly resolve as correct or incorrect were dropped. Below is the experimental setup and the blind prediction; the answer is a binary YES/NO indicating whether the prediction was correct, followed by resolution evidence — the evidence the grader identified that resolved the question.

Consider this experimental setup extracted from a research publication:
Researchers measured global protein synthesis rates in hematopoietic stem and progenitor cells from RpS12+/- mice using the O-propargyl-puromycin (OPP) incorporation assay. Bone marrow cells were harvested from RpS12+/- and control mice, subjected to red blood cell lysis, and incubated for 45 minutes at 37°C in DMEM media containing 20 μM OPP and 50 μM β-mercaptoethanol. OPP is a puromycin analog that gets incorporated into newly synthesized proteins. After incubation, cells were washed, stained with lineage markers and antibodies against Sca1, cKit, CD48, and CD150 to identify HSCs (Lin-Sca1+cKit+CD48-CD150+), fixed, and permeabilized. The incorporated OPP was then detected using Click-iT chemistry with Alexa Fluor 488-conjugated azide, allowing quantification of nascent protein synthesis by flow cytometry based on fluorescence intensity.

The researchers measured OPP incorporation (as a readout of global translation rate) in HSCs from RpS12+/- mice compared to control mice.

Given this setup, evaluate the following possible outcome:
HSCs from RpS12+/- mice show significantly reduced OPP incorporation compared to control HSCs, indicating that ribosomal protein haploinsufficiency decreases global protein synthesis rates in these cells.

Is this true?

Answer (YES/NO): NO